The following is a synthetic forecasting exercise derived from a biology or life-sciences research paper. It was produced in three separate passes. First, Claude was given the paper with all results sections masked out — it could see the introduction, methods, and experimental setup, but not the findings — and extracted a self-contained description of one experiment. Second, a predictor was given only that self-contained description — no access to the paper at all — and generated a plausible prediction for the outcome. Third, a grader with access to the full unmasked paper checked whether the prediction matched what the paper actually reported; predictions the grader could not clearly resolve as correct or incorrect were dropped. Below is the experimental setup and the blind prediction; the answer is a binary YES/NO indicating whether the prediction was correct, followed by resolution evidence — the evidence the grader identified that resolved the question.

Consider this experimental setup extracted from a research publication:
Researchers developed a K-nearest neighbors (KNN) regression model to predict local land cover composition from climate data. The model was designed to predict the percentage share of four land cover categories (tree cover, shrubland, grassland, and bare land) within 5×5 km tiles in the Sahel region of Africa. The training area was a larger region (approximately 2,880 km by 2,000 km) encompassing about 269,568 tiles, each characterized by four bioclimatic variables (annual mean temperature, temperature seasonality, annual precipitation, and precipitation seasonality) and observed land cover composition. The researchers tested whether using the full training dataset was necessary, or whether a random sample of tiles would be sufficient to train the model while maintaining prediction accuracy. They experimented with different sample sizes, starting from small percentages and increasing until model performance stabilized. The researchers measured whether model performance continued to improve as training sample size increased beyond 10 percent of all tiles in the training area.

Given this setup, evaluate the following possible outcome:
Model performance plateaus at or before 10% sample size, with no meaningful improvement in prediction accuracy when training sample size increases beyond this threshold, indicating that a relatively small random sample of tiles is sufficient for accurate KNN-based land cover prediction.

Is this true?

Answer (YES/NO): YES